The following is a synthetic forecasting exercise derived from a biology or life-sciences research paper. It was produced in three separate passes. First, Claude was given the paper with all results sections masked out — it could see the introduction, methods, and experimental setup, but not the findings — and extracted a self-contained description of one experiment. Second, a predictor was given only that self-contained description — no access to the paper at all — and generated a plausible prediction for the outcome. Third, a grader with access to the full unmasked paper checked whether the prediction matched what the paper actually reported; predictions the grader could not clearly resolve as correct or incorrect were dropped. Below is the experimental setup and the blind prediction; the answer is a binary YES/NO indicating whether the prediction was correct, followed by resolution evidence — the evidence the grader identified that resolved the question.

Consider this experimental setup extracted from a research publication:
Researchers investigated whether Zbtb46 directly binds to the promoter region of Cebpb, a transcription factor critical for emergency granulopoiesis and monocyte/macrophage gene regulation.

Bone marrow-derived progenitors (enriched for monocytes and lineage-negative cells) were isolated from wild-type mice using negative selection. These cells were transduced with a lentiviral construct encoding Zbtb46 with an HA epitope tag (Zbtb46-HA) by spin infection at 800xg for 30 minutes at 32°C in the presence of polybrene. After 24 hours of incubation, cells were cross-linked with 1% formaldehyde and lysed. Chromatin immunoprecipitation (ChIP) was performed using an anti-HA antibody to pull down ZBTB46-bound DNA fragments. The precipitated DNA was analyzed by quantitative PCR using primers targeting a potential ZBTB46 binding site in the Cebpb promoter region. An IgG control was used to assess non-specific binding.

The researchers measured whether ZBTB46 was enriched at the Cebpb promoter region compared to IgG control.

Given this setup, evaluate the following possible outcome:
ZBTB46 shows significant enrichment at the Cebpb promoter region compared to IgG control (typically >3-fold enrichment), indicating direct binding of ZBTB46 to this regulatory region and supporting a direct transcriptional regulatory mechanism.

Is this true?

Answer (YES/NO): YES